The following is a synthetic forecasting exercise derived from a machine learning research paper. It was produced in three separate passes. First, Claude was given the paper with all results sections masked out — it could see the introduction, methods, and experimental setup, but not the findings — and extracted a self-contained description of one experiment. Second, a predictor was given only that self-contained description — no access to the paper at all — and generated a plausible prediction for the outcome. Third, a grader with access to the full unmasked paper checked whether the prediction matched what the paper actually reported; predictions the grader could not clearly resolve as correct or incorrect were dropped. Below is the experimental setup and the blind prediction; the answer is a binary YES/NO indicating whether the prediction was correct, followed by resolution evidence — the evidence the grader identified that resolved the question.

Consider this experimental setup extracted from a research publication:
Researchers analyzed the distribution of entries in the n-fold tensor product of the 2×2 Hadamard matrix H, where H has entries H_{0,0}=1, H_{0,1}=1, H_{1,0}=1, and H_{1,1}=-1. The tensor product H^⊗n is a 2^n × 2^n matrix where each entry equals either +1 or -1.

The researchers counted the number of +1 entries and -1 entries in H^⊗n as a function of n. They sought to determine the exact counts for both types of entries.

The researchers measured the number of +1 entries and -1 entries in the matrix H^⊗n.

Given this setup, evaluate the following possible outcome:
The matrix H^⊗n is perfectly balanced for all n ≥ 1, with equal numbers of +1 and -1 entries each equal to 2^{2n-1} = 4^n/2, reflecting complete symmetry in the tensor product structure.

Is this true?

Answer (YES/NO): NO